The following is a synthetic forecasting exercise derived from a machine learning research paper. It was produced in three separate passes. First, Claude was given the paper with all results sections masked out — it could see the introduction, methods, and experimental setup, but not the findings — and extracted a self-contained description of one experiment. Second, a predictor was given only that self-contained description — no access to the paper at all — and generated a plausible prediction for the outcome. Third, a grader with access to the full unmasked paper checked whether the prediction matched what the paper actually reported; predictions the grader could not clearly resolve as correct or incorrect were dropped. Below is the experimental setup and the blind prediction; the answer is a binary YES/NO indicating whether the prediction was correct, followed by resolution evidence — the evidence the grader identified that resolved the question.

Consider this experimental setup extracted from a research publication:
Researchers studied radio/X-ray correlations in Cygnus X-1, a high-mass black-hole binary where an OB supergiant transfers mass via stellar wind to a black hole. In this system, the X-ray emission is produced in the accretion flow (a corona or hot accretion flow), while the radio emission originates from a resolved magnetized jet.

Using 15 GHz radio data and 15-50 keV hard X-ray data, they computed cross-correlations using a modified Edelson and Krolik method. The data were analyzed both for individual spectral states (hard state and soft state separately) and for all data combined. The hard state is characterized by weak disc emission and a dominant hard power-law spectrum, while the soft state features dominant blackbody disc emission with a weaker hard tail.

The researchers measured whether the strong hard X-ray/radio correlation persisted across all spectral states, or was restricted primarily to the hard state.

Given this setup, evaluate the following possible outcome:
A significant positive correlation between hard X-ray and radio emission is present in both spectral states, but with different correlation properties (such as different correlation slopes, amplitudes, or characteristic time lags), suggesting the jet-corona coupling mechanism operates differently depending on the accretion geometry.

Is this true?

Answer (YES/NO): YES